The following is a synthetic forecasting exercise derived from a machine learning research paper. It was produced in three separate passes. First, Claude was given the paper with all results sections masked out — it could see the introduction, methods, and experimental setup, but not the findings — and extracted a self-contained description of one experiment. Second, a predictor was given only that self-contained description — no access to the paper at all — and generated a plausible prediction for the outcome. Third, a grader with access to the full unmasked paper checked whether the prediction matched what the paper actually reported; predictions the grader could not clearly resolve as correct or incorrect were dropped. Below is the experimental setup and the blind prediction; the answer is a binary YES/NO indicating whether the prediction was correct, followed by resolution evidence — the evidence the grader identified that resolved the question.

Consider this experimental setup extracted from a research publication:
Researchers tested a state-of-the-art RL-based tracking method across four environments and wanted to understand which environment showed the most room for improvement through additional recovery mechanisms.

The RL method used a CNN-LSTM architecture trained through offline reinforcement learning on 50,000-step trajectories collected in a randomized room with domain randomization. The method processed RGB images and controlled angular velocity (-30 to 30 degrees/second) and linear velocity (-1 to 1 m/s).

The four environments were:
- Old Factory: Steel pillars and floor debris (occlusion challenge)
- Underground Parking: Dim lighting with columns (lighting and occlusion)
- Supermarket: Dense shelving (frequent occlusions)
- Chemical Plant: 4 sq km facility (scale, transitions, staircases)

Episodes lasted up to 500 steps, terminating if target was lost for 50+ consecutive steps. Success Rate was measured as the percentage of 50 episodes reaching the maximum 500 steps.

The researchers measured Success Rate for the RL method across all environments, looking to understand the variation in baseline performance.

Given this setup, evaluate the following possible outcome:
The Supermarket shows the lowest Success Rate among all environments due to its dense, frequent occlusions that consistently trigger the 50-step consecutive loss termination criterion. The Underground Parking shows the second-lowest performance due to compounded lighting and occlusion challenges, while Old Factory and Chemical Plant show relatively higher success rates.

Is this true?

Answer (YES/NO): NO